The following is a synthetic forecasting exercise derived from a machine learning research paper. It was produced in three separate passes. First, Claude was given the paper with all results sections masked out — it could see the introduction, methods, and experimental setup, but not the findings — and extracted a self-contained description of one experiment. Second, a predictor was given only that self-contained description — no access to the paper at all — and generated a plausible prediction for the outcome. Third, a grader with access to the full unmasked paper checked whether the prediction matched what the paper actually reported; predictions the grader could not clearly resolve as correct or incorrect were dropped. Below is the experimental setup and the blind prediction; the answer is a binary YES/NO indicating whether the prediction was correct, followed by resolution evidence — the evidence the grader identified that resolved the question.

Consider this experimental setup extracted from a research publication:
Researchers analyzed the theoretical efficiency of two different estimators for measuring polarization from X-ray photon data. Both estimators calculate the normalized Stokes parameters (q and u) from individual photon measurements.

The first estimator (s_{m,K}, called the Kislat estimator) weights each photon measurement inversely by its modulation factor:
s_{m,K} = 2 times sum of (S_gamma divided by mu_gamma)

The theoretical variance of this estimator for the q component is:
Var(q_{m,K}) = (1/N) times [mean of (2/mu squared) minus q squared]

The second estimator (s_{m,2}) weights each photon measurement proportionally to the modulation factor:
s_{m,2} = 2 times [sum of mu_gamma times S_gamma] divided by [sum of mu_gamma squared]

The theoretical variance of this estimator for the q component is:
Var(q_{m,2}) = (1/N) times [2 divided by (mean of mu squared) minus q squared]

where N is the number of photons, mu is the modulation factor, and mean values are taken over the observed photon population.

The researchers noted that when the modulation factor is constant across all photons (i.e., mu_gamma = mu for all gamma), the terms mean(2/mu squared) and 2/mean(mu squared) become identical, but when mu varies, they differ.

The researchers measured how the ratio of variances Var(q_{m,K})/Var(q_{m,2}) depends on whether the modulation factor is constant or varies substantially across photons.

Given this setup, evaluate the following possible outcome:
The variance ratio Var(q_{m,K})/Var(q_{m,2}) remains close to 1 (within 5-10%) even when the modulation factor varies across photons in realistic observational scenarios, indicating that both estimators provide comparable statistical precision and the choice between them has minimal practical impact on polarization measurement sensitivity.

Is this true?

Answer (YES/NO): NO